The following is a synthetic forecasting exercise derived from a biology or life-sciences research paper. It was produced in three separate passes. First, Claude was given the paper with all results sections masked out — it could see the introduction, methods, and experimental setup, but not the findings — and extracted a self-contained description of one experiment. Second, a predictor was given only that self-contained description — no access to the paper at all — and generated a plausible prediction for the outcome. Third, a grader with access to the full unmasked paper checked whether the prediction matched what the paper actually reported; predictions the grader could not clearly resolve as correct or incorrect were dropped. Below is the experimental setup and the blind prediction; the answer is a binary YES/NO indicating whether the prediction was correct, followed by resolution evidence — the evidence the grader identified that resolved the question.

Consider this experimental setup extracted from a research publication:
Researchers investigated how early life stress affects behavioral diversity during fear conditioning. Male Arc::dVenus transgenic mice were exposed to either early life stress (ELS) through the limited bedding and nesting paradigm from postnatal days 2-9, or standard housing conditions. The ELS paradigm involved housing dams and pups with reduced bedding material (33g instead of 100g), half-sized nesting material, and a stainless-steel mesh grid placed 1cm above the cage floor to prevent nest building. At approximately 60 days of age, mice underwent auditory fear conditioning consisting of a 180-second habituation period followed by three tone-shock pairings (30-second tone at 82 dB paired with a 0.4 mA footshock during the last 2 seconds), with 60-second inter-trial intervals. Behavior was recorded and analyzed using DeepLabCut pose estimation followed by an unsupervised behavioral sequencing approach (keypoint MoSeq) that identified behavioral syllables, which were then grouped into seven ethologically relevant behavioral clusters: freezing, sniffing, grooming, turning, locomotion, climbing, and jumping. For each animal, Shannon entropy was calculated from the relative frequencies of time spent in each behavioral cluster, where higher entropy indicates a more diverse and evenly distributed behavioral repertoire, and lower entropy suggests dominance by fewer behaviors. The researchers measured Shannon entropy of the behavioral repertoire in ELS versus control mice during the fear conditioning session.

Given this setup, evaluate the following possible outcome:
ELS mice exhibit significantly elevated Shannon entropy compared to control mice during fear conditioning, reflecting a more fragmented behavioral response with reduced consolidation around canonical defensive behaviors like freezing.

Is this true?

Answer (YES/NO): NO